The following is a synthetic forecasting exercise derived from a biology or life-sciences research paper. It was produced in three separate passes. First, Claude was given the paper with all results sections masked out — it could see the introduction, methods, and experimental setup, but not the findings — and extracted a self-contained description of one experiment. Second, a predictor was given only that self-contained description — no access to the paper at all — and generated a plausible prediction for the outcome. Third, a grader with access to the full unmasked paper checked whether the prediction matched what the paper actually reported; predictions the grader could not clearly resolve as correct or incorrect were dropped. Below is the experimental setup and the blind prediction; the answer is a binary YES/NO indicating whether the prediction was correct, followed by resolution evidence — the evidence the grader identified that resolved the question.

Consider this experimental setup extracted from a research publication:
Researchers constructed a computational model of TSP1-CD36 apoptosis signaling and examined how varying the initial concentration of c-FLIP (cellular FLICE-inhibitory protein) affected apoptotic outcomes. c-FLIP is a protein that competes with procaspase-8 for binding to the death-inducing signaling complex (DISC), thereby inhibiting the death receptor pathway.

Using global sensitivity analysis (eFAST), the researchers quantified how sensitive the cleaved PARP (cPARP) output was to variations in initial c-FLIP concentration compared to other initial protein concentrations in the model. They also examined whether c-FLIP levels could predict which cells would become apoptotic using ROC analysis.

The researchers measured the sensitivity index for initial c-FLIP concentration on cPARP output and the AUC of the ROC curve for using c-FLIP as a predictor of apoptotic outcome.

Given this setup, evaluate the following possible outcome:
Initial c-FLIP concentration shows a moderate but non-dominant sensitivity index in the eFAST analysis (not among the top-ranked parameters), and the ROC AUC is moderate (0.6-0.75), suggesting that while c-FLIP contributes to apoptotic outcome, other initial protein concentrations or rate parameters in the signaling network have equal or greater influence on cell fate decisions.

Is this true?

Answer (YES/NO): NO